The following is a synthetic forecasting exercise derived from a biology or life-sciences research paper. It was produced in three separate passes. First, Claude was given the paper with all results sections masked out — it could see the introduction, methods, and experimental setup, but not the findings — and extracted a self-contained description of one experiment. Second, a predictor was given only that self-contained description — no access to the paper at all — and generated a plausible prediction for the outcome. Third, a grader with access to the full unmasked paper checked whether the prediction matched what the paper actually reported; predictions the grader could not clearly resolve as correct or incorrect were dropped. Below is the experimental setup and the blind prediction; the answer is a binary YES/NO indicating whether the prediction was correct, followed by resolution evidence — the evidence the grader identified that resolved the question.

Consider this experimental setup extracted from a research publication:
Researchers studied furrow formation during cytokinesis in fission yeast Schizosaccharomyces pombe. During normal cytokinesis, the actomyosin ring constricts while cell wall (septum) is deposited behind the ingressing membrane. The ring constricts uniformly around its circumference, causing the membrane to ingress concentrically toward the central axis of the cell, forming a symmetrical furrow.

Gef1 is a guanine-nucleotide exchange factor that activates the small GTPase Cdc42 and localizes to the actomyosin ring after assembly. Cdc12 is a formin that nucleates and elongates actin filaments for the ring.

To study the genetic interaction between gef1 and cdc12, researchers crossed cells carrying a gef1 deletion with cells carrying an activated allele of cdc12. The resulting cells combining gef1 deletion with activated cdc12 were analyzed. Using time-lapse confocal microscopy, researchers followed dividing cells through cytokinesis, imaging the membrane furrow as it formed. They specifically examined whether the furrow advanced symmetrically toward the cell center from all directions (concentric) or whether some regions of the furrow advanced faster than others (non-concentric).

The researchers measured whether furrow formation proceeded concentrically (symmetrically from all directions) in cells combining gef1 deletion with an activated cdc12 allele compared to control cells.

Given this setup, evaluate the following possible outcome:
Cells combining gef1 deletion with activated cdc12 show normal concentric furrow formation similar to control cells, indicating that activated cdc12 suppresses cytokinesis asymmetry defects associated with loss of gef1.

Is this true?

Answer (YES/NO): NO